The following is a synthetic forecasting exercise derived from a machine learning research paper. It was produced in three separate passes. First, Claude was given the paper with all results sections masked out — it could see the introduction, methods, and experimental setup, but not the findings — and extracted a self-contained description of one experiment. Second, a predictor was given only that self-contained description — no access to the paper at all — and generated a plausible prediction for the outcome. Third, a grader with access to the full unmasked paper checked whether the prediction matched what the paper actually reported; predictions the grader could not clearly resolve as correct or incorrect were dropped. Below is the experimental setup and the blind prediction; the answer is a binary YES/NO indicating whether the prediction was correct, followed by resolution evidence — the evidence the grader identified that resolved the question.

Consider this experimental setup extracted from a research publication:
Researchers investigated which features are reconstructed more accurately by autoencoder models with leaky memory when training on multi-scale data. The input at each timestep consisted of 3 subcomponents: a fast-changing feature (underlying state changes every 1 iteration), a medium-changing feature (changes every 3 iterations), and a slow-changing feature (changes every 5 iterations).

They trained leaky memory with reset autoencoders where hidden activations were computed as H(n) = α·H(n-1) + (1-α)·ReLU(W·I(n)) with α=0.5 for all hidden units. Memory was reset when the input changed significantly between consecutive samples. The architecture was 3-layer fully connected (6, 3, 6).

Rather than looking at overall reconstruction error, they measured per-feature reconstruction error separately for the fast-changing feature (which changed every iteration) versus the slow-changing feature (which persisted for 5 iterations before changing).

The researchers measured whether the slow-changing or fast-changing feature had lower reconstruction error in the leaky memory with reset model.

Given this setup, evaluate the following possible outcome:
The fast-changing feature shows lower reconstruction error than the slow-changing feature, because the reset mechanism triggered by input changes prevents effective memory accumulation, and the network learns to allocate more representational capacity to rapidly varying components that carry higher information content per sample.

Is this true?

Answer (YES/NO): NO